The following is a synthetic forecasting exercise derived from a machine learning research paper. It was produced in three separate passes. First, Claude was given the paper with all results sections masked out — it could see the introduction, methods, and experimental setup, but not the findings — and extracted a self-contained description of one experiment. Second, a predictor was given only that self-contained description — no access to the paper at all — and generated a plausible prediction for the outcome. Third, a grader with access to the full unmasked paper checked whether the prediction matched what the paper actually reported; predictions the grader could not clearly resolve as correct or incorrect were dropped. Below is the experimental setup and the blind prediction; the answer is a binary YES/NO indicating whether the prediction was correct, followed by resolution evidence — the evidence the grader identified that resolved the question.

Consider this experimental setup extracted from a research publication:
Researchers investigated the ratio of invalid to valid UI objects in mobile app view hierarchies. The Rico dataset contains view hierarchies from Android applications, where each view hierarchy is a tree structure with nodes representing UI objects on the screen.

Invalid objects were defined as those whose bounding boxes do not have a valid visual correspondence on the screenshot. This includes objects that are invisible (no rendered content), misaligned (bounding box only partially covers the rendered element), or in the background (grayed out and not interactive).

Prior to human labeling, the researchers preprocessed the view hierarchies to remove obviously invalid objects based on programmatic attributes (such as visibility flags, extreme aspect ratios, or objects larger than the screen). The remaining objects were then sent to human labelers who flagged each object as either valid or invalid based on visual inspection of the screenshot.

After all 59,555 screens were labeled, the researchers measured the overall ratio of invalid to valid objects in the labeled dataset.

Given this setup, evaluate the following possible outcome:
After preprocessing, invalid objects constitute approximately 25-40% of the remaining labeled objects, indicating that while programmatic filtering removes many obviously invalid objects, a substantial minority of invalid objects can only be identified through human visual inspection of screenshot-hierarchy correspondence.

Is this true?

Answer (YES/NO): NO